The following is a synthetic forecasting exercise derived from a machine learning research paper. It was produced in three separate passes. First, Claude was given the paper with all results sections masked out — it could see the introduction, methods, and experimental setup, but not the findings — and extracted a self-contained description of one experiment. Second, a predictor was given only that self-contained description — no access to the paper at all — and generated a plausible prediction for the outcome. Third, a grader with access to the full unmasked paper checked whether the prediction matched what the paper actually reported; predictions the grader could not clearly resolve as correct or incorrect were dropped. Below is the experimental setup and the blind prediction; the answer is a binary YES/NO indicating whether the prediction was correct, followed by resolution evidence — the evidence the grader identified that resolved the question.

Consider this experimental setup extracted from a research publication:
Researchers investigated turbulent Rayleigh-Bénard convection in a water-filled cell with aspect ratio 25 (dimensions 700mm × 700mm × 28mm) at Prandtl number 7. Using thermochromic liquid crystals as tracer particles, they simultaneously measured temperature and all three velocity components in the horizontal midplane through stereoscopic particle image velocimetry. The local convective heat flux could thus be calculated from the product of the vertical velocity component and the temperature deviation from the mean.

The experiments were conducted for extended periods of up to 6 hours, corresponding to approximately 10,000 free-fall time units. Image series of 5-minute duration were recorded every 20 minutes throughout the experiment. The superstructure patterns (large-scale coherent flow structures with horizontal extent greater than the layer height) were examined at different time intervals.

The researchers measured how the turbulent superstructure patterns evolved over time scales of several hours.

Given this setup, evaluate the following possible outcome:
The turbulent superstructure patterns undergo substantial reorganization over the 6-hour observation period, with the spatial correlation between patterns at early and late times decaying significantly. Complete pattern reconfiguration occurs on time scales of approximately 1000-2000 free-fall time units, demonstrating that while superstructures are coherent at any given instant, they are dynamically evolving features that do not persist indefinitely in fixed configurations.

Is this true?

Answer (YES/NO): NO